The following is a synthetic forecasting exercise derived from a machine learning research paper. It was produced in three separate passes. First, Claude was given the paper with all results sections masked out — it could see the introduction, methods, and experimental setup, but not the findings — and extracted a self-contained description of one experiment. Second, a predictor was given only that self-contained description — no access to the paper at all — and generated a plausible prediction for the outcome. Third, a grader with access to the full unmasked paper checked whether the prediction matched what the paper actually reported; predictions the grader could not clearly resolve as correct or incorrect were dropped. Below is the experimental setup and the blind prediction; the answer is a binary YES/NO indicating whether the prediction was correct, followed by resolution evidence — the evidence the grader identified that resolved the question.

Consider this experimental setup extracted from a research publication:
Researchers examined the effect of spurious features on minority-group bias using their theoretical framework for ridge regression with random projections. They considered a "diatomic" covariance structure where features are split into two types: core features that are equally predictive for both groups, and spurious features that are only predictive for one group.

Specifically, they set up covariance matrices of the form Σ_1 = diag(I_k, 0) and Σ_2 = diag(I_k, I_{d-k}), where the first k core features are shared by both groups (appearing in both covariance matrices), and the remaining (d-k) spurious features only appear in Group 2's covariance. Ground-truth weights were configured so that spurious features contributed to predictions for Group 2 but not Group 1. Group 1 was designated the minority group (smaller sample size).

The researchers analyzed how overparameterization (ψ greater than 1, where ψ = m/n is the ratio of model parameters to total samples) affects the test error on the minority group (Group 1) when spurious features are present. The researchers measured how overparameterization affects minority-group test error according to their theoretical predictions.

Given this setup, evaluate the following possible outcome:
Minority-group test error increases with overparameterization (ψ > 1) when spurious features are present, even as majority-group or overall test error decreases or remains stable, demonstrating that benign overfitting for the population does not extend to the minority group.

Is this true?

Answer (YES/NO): NO